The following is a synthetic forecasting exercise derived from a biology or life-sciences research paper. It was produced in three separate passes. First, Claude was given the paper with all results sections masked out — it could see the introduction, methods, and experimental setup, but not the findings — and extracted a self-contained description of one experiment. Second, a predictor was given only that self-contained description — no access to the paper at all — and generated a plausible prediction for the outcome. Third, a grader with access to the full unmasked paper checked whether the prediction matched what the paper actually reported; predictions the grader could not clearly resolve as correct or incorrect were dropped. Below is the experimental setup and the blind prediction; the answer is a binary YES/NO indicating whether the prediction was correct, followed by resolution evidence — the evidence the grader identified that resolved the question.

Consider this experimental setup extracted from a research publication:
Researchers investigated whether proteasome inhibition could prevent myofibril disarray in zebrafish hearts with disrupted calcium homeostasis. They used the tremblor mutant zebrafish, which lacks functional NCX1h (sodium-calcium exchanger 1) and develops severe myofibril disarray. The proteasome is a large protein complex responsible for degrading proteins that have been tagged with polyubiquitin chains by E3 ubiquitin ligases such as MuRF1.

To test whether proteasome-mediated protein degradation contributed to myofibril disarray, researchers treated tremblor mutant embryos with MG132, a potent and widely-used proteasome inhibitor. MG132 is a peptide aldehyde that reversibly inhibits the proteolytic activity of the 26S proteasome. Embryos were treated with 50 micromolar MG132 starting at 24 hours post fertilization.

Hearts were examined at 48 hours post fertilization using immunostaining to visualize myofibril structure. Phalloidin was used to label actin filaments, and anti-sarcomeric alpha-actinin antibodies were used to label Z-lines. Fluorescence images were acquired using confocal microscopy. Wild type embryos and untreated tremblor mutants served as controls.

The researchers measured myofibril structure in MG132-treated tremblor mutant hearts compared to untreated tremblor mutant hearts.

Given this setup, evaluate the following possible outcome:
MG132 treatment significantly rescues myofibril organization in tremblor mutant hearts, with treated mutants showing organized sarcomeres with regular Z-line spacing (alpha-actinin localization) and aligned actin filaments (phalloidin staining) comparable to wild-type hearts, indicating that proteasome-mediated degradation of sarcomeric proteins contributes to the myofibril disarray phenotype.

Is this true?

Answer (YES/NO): NO